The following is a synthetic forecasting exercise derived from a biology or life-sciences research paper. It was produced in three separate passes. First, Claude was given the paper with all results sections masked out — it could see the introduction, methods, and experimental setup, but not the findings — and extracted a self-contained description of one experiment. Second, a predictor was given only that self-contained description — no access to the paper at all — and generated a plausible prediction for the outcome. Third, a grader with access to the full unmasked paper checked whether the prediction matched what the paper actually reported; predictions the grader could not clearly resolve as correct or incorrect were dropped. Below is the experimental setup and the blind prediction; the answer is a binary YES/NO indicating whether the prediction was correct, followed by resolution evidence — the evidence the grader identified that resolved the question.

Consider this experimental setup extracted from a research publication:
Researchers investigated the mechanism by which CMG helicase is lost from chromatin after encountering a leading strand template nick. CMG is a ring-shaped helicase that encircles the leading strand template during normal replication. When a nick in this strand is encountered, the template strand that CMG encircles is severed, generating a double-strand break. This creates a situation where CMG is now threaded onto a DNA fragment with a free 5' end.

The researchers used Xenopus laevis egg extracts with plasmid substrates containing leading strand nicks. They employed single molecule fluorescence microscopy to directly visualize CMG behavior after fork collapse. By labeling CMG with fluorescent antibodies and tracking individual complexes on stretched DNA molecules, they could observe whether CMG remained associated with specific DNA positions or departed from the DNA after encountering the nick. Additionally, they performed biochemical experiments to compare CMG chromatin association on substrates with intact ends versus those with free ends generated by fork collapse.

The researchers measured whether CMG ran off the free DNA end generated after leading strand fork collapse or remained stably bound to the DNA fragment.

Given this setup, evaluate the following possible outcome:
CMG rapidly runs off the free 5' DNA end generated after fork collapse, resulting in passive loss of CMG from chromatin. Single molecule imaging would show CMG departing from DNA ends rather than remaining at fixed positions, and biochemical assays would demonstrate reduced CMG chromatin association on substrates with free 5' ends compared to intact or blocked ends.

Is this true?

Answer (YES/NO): YES